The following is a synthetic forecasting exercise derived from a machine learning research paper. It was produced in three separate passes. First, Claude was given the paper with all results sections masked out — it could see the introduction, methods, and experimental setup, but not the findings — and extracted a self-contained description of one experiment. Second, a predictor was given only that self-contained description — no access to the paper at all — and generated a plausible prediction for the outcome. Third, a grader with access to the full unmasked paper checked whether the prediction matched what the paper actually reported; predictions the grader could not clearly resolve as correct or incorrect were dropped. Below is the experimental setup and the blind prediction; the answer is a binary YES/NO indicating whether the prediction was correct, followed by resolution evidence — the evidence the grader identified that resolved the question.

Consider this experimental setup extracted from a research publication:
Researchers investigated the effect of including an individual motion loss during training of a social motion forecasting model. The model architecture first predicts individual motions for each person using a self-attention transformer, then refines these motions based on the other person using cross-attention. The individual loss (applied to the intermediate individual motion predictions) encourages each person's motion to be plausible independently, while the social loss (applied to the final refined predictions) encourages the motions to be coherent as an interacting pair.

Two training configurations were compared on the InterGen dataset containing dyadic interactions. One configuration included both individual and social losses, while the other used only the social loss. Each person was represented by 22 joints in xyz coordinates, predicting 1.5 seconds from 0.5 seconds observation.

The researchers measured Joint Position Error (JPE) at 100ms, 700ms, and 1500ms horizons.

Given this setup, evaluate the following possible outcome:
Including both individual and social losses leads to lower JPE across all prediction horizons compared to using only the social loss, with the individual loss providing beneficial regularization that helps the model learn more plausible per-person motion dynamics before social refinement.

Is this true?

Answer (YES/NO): NO